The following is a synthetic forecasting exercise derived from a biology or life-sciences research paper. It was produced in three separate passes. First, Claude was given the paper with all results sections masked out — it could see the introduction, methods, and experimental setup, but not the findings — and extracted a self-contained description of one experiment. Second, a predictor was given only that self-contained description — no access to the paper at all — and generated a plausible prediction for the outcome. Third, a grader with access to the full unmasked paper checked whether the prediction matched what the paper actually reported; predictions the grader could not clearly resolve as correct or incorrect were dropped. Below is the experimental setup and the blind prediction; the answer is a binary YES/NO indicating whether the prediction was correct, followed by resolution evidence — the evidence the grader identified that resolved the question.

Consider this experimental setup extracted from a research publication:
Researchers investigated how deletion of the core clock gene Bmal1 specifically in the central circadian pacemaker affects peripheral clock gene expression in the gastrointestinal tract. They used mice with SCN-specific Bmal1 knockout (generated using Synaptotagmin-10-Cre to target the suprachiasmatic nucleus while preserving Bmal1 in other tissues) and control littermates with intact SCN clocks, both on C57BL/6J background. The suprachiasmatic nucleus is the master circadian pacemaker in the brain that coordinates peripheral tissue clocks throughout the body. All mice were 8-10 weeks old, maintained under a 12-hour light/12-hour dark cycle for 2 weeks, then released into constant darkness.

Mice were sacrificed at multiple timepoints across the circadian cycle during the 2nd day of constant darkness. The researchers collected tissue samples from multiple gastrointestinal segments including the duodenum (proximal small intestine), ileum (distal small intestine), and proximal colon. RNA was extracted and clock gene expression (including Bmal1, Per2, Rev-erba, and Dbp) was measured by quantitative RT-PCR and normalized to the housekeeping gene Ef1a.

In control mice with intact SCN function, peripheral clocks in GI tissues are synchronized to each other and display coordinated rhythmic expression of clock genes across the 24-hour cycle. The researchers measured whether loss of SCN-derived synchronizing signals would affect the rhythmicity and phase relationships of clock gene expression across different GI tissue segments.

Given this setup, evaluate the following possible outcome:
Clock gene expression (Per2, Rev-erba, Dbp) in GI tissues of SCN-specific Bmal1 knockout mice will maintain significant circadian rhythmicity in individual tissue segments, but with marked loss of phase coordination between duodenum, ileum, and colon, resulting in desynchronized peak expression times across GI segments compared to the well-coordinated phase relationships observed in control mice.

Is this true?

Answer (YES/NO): NO